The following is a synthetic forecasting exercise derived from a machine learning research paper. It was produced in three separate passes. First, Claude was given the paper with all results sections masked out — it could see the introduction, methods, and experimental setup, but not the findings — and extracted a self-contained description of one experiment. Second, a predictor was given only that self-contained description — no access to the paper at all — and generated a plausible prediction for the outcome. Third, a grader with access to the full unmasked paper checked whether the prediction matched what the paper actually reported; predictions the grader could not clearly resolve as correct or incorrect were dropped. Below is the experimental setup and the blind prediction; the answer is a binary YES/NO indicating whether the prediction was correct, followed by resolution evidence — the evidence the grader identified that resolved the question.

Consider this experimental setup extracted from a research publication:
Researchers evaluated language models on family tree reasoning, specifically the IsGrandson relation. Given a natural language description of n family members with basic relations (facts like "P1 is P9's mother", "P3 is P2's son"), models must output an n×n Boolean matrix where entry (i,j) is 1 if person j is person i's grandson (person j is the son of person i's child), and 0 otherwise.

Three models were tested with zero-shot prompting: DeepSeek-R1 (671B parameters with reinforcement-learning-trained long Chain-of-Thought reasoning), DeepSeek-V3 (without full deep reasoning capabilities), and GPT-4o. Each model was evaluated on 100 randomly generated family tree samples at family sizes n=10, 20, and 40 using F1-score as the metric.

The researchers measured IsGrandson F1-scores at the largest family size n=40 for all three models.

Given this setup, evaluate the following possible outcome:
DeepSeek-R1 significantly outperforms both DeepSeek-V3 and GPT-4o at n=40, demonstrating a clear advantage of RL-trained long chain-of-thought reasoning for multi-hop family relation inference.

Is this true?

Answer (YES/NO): NO